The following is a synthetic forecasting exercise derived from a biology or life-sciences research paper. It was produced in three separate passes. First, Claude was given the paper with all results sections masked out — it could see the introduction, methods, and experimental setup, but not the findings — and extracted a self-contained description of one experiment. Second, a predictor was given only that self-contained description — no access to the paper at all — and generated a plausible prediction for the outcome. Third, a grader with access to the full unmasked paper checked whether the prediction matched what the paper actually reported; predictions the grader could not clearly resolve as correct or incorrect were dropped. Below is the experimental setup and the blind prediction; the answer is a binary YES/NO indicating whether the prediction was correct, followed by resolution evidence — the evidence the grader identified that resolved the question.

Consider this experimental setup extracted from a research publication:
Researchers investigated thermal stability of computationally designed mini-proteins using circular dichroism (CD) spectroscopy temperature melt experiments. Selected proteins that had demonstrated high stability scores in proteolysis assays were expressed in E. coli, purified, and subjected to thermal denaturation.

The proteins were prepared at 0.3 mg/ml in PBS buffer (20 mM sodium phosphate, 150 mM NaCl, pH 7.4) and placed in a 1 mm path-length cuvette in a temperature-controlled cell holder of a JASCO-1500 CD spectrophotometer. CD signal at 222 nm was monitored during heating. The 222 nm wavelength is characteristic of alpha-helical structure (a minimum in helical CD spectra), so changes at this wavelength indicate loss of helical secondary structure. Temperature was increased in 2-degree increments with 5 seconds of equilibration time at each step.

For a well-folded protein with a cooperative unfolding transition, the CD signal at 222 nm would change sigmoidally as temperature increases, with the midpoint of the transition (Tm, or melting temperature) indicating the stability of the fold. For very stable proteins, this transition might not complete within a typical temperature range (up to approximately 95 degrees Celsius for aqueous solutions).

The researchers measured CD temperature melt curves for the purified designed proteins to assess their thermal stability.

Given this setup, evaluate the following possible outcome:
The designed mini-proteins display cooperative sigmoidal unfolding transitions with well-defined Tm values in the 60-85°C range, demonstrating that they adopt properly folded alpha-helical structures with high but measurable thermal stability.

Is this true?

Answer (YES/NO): NO